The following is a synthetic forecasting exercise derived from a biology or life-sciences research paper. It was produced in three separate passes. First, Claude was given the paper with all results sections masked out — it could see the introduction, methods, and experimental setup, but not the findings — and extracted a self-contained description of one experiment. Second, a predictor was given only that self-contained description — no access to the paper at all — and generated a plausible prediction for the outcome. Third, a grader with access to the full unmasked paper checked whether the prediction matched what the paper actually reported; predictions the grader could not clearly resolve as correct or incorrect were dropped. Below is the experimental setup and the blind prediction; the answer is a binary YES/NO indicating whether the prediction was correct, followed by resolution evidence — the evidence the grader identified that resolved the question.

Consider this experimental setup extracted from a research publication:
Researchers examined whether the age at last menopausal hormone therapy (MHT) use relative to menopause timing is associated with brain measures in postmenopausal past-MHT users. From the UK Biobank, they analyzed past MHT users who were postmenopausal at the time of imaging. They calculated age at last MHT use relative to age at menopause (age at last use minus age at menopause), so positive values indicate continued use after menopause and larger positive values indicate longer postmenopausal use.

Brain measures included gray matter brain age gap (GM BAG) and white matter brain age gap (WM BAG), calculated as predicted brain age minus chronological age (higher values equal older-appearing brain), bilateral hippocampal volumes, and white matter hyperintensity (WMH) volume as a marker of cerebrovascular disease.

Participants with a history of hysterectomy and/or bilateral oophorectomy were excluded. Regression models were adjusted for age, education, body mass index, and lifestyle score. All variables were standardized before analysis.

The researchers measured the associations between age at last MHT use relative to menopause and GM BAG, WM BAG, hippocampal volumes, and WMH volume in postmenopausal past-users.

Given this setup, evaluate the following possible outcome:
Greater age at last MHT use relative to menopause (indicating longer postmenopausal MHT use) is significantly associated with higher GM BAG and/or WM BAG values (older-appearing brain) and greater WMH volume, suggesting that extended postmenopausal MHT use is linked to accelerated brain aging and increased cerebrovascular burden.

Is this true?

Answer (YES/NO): YES